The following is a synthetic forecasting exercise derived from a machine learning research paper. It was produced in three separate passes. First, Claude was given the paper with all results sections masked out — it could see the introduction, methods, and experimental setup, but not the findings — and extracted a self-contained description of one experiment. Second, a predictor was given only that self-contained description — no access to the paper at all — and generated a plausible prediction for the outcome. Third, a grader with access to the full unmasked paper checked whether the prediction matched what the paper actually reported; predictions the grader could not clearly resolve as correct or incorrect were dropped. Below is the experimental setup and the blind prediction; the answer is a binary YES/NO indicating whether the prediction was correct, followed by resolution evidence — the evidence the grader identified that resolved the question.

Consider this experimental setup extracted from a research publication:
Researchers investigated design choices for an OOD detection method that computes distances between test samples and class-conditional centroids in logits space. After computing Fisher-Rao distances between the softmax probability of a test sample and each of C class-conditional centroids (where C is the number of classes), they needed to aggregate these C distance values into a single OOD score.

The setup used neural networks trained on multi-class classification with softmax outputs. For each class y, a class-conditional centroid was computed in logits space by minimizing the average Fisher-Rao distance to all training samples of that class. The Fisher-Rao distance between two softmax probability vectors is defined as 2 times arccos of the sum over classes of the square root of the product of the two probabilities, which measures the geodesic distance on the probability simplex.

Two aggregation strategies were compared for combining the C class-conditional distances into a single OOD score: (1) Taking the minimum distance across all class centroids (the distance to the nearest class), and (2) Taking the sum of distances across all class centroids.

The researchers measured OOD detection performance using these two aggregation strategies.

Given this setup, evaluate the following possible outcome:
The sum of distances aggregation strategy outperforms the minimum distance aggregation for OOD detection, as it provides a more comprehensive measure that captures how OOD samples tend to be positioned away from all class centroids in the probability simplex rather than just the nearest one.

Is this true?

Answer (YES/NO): YES